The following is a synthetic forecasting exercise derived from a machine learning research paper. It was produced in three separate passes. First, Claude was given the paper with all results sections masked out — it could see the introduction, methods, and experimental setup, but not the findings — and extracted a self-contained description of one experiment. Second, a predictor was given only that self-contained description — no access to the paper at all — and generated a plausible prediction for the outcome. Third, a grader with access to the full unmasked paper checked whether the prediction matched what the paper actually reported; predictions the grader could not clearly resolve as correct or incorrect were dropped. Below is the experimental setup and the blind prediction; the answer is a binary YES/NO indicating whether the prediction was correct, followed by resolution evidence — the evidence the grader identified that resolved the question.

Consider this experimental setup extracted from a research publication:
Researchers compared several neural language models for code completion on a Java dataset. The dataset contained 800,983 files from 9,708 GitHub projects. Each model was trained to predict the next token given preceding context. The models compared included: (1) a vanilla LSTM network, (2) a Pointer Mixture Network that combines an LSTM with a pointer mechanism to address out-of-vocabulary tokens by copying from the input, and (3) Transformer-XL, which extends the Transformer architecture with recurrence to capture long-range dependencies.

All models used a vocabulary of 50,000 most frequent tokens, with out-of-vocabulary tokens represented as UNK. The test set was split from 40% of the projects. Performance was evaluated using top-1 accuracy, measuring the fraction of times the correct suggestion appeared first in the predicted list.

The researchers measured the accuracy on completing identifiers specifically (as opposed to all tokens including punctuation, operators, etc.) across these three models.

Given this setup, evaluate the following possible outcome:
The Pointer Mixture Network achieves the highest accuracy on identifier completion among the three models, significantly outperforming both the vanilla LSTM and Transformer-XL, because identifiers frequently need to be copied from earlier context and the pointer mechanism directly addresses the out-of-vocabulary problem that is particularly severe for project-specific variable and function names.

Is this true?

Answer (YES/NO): NO